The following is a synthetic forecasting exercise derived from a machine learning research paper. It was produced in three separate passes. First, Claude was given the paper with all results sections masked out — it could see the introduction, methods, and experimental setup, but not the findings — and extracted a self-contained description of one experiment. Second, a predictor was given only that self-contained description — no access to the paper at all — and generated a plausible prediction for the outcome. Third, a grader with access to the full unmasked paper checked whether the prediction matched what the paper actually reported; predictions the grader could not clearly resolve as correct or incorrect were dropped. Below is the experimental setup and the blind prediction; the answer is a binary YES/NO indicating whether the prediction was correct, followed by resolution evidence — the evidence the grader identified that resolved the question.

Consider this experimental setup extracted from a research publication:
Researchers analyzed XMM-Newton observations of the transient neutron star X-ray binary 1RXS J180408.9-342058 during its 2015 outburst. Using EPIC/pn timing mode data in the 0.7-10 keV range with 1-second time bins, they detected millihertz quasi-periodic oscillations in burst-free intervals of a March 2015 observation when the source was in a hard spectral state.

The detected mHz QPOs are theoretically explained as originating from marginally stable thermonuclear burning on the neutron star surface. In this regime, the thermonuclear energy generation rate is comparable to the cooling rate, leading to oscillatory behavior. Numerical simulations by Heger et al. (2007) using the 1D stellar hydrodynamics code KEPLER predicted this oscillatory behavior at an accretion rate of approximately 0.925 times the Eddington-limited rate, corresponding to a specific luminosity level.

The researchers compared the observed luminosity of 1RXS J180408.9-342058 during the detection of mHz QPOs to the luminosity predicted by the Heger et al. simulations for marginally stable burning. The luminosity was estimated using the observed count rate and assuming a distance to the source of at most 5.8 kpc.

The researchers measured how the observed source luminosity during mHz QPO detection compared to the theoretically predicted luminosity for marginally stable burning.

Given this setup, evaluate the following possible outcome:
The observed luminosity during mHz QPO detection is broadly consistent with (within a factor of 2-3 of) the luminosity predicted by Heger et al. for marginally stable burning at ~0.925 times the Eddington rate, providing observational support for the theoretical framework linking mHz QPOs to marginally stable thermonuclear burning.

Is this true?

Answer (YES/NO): NO